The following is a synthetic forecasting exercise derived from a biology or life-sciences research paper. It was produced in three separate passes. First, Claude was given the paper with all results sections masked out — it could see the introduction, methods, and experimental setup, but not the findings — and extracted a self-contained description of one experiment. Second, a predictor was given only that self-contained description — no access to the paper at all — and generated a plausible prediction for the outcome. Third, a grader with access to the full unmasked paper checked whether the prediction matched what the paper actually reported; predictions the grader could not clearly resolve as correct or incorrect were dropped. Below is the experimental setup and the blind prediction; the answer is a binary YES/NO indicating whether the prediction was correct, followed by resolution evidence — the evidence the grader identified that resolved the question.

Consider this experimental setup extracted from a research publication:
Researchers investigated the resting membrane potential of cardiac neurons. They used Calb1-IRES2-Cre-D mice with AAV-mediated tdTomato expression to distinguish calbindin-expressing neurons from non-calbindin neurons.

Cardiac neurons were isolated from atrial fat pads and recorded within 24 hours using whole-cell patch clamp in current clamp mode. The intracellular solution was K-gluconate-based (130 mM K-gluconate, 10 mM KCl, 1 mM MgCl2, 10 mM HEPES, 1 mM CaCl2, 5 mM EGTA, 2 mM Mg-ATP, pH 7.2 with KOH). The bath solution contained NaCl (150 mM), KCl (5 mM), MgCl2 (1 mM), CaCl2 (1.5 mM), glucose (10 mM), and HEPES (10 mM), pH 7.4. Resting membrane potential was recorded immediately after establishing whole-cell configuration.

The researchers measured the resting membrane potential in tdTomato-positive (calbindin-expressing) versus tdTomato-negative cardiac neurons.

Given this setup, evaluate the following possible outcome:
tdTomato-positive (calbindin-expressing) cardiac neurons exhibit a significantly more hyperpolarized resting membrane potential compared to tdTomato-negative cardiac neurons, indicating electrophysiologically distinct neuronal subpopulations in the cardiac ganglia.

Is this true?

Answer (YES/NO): NO